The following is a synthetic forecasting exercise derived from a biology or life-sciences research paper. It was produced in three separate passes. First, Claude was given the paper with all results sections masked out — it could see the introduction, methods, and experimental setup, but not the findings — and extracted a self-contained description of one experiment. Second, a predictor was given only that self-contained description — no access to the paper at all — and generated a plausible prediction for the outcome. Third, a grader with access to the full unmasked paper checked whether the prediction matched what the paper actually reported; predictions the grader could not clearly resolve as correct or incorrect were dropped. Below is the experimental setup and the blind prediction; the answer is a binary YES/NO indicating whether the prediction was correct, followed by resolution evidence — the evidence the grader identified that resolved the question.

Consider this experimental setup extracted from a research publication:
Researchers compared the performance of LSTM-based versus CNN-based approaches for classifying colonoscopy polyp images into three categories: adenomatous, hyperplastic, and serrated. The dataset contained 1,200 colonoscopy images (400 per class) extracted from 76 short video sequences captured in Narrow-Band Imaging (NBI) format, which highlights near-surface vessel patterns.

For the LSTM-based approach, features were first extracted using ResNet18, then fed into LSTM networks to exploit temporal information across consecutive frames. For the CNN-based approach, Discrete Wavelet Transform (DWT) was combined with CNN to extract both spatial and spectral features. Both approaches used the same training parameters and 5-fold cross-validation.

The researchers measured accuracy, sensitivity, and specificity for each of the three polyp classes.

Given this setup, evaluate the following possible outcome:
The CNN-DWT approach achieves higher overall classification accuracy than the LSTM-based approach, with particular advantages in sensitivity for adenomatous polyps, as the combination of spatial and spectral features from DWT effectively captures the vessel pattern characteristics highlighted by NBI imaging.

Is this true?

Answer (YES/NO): NO